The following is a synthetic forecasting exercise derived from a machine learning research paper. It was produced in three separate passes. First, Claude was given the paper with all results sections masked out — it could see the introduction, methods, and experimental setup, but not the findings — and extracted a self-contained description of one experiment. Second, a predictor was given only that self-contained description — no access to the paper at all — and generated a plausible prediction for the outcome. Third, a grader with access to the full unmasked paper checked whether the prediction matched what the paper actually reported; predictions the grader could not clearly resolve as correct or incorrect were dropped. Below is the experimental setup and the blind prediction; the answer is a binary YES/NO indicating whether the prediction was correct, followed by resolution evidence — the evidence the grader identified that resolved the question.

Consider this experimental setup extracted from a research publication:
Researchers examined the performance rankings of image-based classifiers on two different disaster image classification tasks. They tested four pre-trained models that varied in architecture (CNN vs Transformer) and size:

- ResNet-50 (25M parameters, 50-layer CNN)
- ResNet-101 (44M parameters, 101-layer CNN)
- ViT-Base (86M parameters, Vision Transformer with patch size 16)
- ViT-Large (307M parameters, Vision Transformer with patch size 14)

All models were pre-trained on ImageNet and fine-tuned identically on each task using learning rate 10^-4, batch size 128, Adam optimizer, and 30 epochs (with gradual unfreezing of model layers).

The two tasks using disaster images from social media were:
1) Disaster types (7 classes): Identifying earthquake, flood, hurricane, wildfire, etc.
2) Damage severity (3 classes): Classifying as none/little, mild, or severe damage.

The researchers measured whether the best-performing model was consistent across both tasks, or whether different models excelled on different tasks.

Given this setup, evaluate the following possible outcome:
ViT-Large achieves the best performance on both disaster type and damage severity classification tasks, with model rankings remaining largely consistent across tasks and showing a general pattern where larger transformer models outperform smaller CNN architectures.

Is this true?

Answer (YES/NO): NO